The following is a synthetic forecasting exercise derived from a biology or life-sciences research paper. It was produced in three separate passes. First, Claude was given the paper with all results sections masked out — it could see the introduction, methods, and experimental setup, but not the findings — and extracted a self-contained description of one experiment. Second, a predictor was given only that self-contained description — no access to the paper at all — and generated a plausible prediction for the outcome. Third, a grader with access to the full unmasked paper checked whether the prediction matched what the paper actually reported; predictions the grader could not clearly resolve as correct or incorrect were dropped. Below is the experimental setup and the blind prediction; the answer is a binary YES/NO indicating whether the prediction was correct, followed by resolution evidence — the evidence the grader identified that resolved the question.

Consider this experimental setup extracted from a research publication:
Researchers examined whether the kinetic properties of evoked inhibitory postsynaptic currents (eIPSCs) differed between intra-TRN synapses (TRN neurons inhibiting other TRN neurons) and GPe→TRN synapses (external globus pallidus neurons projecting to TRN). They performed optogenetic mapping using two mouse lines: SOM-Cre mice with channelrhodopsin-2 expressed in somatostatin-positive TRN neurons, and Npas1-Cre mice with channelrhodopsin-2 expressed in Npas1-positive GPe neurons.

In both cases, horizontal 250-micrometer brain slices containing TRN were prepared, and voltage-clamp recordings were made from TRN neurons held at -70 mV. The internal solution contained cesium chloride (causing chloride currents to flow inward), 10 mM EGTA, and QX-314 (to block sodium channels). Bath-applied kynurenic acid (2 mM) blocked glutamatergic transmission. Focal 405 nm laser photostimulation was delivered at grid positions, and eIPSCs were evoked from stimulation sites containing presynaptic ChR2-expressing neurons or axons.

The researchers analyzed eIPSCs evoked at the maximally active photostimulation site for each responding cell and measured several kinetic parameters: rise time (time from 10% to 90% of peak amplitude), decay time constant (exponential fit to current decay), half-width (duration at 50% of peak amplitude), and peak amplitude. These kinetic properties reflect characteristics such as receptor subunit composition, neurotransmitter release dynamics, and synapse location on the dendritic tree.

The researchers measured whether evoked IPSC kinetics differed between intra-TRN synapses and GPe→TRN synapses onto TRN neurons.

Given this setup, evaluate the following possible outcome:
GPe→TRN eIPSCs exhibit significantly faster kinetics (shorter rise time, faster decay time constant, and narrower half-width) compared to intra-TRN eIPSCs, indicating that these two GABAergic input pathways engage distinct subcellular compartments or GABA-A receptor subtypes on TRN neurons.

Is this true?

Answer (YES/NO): NO